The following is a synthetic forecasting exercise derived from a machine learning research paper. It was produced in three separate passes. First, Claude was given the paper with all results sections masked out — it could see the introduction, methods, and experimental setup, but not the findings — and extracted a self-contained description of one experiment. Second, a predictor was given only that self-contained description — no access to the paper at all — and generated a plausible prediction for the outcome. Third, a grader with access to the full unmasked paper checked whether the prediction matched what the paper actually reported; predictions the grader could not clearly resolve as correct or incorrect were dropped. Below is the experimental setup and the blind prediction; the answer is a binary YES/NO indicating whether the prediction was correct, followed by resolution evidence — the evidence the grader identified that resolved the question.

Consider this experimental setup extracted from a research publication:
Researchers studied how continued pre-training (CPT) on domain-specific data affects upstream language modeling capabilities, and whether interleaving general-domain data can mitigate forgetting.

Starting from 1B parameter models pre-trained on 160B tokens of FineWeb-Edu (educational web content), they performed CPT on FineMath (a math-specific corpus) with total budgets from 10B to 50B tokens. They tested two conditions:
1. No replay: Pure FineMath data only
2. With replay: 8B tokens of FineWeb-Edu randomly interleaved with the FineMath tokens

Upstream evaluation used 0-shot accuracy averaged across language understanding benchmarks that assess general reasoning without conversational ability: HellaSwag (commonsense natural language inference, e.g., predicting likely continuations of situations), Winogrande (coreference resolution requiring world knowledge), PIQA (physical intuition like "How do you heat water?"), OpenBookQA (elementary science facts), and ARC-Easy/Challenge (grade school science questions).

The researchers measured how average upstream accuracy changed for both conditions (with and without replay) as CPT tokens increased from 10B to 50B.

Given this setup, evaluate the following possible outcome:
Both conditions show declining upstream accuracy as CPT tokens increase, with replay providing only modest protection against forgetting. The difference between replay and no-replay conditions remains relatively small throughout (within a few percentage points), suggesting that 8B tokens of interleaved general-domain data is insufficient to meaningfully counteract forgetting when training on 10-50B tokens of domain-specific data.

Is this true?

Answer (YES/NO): NO